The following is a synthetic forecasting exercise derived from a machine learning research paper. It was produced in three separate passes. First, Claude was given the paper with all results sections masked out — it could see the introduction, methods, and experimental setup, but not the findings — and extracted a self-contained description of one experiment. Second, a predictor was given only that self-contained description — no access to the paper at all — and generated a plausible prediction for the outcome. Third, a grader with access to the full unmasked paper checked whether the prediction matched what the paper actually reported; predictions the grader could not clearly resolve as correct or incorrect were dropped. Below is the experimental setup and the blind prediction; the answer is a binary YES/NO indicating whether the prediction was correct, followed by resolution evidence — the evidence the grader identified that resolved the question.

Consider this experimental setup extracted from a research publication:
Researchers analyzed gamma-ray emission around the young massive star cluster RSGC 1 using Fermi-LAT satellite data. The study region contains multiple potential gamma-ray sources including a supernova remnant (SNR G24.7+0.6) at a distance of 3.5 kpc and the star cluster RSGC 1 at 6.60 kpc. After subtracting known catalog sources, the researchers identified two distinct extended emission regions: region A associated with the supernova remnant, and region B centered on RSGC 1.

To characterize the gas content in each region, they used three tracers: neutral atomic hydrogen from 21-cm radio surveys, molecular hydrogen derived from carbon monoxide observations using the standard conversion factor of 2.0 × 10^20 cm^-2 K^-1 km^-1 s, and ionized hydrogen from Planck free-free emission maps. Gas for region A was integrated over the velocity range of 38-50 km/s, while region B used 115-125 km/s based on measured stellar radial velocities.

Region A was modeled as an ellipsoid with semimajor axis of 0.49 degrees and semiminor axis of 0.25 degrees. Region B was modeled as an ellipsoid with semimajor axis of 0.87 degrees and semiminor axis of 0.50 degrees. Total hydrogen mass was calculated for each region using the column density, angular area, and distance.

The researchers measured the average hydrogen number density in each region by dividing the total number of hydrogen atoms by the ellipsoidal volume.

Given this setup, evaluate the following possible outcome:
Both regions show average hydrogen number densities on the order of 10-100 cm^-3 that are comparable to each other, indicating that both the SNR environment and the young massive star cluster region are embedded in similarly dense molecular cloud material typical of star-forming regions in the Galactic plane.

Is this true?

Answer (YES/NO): NO